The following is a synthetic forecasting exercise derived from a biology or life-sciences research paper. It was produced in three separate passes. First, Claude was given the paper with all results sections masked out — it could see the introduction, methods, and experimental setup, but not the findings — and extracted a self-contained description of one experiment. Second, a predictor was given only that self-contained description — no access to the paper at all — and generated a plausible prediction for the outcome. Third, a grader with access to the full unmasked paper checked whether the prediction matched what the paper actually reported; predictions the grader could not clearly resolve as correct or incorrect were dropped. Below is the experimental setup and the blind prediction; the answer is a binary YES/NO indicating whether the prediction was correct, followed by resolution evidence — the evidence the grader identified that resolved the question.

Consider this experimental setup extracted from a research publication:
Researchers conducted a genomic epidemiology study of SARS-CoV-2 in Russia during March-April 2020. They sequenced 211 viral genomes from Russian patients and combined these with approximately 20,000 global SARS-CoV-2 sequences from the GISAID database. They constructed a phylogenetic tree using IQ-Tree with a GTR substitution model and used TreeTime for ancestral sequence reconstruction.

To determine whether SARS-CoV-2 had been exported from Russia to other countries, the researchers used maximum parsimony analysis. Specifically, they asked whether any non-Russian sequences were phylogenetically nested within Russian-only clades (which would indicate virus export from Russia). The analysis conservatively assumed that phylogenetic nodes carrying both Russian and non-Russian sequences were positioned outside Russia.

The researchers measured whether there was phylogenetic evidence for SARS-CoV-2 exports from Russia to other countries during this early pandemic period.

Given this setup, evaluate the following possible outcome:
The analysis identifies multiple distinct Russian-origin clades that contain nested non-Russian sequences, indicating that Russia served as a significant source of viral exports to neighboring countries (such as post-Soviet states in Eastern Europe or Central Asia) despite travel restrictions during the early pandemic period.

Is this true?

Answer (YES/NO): NO